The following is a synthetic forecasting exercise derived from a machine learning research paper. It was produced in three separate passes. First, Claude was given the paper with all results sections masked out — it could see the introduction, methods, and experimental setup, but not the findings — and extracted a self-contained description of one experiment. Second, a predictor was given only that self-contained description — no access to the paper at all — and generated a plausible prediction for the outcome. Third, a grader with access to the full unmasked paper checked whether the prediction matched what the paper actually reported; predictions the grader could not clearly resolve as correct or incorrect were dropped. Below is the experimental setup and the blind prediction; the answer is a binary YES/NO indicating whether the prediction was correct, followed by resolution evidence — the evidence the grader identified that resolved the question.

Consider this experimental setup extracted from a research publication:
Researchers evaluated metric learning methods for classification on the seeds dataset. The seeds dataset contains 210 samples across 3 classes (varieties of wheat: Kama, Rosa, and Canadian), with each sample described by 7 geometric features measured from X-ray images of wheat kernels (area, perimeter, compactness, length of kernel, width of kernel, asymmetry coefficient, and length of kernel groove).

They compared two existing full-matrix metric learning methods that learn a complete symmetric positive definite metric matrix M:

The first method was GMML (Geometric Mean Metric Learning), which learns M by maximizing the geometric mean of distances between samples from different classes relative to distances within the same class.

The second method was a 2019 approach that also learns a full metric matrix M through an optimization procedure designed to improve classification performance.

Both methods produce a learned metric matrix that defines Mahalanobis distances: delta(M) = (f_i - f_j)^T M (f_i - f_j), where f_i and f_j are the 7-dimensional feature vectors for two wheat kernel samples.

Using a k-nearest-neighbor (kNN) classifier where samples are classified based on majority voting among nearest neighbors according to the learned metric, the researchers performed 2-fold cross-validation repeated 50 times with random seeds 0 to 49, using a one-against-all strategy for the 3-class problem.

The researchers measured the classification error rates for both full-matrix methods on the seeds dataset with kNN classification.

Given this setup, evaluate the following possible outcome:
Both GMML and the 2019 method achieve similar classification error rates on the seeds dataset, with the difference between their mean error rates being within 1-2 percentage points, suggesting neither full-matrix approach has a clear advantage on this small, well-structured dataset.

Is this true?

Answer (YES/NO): YES